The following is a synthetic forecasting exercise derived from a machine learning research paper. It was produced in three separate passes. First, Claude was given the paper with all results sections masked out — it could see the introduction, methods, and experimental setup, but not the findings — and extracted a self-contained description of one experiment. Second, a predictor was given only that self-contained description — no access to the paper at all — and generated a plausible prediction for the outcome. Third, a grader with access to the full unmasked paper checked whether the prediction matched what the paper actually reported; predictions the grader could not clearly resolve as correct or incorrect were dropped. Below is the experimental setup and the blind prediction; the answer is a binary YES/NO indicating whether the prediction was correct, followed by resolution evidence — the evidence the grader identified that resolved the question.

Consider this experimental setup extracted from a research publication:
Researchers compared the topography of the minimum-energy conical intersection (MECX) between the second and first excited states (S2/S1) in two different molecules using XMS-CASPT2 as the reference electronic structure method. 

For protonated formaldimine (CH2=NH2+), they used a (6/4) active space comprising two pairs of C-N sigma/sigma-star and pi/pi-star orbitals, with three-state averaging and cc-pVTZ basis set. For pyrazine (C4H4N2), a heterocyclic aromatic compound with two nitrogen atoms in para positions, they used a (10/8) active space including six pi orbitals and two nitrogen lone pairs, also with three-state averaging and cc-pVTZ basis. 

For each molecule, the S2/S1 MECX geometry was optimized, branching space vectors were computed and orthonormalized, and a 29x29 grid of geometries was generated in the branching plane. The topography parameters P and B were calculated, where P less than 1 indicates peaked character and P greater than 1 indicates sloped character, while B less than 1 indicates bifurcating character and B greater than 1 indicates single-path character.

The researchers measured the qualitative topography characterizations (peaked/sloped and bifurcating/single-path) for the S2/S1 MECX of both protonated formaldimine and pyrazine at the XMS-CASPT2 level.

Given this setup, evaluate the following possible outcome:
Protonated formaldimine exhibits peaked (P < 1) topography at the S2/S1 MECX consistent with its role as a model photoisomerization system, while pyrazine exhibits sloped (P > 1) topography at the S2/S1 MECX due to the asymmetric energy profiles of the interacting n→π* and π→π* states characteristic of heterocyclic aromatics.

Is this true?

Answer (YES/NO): YES